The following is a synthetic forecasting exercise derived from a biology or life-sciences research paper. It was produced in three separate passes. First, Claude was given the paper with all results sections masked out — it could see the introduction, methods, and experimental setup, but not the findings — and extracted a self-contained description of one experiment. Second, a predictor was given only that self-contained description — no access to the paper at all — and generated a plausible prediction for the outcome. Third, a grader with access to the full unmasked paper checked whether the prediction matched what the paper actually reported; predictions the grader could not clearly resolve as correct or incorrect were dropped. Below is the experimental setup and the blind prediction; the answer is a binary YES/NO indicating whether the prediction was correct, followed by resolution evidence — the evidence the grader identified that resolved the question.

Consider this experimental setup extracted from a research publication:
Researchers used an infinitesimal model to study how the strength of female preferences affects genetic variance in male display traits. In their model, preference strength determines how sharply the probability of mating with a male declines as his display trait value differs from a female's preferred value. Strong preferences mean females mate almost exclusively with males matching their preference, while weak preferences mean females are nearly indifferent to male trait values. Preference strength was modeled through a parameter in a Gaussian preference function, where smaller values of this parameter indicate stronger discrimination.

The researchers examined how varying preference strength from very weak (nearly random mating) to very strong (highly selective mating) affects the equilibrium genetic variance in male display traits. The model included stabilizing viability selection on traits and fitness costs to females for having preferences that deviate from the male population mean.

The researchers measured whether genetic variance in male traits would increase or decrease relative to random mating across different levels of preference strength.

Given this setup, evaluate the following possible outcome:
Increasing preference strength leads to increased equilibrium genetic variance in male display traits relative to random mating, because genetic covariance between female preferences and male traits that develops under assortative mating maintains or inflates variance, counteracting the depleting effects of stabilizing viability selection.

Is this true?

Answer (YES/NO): NO